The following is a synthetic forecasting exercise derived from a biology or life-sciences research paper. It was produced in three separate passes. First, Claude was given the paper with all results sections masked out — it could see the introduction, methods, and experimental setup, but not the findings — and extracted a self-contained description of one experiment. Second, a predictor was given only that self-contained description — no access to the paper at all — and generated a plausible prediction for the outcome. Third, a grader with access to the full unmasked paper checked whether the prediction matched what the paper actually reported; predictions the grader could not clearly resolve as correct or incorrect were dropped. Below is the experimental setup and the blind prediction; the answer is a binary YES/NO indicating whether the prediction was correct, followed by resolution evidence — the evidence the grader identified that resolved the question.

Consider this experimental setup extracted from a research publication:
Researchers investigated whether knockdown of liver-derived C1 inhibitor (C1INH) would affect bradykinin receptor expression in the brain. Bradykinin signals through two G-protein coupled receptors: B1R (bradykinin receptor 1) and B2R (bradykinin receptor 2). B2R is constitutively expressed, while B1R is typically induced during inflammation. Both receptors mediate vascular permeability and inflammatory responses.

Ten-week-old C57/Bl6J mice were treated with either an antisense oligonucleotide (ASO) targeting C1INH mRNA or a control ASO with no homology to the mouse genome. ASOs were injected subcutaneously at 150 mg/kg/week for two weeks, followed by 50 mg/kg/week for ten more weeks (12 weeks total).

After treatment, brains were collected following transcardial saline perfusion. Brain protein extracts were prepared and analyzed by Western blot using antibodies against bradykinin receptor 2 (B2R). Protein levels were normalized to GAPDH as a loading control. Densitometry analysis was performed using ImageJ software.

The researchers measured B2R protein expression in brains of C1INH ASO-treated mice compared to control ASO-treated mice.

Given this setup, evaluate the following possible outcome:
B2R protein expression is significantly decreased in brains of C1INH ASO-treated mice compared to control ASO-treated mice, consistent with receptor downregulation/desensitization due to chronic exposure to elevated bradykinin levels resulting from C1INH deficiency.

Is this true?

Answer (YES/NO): NO